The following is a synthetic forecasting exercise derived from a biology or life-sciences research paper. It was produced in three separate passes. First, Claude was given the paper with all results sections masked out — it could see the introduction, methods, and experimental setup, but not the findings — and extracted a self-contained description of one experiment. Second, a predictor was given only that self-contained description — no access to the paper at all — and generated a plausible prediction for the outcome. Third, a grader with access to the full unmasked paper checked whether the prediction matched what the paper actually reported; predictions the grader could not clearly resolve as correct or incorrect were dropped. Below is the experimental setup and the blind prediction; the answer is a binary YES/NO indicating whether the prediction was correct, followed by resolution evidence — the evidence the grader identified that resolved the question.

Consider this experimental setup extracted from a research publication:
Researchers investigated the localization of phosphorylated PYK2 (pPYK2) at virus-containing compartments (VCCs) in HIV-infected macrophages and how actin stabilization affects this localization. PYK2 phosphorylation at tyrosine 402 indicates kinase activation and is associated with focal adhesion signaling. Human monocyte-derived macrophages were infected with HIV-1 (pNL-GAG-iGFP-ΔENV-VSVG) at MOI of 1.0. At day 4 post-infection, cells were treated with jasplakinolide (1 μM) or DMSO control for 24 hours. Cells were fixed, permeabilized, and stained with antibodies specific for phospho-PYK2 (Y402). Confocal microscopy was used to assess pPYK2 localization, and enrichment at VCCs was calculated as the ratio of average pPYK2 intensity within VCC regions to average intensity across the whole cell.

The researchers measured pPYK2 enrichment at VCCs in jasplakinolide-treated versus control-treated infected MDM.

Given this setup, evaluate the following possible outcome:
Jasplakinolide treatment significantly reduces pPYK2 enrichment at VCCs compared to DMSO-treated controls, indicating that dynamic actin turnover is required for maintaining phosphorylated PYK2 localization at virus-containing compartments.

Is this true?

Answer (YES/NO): YES